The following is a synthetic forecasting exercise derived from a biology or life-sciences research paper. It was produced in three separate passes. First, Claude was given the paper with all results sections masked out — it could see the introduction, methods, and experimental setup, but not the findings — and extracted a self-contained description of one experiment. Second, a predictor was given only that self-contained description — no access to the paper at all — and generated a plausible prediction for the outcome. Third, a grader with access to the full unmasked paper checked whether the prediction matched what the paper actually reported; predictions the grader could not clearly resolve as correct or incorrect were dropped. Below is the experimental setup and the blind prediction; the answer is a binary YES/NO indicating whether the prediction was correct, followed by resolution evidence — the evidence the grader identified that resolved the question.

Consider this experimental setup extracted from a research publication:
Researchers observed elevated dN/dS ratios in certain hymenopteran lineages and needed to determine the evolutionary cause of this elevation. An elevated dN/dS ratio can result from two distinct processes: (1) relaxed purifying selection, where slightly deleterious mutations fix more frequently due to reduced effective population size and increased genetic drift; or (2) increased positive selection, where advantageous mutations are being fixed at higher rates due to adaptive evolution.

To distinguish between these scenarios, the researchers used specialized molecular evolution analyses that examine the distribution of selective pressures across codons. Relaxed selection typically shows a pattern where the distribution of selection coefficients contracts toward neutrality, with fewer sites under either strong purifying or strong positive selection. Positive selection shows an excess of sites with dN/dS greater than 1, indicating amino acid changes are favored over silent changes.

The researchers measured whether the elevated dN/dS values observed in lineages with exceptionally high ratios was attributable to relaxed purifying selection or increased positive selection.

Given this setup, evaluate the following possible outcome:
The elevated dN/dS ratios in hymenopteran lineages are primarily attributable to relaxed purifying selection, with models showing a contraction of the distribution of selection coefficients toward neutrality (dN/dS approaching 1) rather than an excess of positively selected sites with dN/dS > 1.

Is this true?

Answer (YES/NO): YES